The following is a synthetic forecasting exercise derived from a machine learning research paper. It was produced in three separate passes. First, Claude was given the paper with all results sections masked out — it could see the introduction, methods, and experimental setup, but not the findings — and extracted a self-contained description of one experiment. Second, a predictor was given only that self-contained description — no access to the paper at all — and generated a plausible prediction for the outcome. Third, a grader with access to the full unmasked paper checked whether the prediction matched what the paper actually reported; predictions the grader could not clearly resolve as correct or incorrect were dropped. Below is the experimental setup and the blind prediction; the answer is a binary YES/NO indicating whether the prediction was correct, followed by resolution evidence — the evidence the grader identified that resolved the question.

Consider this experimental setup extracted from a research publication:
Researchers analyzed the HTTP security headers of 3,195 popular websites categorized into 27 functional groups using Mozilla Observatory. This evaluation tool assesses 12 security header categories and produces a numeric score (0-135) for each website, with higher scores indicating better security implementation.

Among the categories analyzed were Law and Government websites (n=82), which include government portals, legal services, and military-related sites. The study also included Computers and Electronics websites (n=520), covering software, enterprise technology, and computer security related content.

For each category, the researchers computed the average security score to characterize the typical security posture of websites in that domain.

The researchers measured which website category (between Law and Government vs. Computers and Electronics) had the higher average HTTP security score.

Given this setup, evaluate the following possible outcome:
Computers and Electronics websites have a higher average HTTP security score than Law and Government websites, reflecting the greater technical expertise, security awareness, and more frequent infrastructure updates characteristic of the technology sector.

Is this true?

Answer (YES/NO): NO